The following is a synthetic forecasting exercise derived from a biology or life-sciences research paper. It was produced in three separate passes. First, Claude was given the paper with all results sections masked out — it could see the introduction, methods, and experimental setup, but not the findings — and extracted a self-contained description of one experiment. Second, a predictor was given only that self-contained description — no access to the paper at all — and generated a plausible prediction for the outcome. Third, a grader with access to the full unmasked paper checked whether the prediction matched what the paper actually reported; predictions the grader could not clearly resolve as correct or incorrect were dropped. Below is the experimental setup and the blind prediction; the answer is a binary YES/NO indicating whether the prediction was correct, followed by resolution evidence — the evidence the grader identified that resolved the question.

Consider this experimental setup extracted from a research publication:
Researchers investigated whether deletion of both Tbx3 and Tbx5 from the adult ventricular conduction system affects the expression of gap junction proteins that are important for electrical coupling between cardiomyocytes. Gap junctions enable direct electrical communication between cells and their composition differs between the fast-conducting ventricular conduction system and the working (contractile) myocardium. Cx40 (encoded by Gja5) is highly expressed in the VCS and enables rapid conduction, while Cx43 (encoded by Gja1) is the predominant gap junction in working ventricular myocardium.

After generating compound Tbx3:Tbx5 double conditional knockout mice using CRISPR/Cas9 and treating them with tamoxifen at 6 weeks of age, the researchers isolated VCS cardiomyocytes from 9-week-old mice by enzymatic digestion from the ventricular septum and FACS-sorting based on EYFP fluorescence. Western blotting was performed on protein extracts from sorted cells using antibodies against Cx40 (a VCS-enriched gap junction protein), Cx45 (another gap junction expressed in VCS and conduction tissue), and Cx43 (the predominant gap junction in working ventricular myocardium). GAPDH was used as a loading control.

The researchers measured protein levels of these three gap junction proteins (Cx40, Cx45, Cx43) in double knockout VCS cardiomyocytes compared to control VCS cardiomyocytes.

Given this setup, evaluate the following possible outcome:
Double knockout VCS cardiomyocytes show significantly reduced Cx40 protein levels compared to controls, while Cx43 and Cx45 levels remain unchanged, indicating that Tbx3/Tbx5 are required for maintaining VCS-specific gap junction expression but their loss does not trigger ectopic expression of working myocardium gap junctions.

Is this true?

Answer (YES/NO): NO